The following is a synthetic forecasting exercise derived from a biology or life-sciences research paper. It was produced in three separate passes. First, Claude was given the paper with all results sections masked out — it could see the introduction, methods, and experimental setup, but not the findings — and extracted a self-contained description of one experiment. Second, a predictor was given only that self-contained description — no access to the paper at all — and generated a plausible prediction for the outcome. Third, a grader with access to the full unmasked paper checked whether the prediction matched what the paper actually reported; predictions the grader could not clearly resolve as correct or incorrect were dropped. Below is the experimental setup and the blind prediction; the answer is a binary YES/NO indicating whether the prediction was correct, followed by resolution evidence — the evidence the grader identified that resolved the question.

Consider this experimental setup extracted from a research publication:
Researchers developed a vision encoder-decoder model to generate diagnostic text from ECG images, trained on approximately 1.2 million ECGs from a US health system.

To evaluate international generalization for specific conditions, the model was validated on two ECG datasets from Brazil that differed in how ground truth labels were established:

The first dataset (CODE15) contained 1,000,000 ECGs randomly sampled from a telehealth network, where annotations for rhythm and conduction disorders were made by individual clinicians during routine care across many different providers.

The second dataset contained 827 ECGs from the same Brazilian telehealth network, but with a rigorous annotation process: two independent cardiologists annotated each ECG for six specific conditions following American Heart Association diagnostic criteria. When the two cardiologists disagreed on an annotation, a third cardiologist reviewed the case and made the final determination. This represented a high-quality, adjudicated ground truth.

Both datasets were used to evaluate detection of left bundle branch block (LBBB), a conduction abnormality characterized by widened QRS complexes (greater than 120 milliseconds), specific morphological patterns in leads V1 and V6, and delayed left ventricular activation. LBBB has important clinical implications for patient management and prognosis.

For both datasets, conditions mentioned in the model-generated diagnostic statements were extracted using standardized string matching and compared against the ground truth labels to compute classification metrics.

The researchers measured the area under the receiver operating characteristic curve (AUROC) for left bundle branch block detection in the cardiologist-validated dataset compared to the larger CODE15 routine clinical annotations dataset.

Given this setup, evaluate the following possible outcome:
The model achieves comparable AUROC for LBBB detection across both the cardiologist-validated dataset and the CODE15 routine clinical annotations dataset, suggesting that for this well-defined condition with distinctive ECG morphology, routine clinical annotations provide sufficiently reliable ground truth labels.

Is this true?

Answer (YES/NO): NO